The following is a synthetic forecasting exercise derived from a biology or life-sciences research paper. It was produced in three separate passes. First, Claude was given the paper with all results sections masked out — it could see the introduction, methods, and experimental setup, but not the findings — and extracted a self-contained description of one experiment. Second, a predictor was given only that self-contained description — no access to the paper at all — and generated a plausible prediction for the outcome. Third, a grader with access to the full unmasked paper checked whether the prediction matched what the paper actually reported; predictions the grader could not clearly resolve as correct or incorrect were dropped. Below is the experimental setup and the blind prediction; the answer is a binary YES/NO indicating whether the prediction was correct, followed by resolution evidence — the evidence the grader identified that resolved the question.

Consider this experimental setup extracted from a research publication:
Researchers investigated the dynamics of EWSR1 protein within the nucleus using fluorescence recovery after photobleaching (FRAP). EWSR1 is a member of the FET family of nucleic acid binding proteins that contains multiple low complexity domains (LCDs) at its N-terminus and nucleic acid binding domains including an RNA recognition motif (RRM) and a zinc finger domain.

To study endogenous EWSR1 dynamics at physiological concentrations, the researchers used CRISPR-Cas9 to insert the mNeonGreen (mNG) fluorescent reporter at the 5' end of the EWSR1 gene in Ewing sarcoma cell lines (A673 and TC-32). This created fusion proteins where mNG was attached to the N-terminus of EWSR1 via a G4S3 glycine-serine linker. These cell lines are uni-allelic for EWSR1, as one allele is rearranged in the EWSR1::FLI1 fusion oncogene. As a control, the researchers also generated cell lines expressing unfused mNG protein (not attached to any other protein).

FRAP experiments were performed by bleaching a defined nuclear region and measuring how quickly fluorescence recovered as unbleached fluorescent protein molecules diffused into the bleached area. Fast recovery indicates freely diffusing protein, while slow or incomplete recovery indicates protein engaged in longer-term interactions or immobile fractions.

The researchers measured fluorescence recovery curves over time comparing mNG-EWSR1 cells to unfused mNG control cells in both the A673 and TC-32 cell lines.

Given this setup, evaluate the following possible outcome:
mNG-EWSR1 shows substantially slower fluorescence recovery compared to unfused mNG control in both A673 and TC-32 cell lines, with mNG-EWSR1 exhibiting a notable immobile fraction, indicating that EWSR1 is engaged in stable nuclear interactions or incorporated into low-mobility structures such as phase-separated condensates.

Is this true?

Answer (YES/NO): NO